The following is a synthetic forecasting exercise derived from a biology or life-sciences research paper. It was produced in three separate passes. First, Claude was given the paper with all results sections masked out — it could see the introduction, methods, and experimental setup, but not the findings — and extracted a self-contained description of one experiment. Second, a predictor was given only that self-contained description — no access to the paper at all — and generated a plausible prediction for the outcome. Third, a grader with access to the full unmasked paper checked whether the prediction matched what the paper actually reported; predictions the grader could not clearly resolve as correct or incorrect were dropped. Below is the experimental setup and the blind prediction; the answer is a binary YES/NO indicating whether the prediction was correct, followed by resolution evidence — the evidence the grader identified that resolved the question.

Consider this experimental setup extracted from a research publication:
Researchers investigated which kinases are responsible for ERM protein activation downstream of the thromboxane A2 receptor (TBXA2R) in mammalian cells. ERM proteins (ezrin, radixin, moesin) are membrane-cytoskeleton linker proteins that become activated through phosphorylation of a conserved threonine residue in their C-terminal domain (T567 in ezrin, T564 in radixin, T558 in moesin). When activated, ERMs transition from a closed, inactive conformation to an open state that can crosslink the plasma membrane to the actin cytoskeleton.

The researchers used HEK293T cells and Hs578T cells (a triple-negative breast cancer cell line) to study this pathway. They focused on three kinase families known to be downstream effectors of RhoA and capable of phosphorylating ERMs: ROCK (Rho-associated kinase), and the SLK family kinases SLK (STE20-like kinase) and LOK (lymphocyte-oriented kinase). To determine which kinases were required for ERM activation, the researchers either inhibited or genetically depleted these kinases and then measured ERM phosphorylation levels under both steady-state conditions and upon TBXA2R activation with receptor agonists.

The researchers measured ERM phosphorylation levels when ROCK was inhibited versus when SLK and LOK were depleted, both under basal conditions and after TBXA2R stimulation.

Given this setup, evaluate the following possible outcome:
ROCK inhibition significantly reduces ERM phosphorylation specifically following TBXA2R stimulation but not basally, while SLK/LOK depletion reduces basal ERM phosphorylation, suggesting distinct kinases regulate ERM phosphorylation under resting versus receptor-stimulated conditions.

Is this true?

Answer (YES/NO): NO